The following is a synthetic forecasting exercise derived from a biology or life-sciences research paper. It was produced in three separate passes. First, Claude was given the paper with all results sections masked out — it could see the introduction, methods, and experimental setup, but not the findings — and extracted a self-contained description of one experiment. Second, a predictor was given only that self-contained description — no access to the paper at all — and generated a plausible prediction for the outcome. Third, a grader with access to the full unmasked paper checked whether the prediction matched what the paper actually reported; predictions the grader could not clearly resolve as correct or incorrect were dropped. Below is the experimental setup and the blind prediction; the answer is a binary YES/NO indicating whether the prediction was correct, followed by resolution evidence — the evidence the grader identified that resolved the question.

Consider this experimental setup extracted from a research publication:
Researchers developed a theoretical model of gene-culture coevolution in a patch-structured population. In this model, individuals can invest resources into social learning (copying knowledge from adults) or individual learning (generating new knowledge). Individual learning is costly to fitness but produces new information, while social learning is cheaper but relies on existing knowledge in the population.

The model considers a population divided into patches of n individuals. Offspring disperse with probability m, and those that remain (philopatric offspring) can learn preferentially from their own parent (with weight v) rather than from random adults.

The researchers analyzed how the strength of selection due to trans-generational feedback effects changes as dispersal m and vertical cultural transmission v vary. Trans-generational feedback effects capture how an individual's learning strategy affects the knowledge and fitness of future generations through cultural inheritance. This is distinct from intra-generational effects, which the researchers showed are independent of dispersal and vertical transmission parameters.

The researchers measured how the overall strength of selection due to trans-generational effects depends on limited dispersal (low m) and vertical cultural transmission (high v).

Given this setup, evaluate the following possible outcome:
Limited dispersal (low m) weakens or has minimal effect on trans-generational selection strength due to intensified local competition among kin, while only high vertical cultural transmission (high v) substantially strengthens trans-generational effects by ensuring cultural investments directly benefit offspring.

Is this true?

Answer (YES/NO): NO